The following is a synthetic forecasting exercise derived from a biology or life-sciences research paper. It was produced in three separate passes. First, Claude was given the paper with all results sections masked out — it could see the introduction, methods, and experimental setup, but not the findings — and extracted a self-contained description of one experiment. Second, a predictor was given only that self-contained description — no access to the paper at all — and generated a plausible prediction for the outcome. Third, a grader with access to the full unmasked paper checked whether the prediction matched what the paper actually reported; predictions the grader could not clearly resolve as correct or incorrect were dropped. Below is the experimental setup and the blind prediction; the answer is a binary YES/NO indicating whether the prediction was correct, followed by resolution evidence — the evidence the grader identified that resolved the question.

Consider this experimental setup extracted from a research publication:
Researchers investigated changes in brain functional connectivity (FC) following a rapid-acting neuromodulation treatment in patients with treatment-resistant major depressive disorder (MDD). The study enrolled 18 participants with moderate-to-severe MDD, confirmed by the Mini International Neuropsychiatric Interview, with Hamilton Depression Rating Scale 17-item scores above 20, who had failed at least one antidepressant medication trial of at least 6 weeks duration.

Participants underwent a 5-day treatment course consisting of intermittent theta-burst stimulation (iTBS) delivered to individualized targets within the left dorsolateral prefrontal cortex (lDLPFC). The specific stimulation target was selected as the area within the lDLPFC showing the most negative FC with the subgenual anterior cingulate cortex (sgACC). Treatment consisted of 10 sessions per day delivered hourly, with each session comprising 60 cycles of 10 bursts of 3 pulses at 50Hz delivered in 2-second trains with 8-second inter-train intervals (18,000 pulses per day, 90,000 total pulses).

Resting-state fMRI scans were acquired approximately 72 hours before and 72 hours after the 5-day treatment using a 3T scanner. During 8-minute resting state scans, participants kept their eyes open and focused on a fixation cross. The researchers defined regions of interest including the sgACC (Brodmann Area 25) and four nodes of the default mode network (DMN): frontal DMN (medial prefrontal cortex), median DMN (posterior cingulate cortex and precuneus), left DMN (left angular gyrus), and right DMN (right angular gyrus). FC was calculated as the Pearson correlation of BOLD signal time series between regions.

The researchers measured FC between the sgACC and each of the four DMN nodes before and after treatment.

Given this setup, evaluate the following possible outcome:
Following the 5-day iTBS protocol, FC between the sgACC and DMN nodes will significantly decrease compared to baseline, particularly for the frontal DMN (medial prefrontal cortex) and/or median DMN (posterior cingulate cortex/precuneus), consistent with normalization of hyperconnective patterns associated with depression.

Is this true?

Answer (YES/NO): YES